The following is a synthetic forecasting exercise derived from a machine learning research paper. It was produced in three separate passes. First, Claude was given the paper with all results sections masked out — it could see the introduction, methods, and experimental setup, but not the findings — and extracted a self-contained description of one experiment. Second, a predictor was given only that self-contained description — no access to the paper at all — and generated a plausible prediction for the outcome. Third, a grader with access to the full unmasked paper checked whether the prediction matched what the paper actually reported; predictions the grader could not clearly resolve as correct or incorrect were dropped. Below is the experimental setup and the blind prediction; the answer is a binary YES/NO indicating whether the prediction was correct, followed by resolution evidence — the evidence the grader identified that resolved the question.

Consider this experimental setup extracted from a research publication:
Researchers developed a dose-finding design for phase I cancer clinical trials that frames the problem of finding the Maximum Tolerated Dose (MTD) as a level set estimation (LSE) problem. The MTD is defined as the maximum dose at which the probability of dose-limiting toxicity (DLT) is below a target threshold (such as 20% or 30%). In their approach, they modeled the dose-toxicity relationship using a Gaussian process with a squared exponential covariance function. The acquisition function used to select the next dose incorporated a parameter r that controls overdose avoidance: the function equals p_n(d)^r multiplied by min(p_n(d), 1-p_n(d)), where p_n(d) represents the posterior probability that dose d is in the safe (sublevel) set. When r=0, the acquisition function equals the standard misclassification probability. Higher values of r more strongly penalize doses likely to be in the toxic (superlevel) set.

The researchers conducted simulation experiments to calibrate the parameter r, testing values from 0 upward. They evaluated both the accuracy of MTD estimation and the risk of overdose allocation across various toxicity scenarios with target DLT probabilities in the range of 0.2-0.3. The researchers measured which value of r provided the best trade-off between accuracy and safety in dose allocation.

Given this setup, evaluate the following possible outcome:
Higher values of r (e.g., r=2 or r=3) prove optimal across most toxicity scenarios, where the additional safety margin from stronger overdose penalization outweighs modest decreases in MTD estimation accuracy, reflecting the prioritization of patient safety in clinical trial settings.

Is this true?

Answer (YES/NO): NO